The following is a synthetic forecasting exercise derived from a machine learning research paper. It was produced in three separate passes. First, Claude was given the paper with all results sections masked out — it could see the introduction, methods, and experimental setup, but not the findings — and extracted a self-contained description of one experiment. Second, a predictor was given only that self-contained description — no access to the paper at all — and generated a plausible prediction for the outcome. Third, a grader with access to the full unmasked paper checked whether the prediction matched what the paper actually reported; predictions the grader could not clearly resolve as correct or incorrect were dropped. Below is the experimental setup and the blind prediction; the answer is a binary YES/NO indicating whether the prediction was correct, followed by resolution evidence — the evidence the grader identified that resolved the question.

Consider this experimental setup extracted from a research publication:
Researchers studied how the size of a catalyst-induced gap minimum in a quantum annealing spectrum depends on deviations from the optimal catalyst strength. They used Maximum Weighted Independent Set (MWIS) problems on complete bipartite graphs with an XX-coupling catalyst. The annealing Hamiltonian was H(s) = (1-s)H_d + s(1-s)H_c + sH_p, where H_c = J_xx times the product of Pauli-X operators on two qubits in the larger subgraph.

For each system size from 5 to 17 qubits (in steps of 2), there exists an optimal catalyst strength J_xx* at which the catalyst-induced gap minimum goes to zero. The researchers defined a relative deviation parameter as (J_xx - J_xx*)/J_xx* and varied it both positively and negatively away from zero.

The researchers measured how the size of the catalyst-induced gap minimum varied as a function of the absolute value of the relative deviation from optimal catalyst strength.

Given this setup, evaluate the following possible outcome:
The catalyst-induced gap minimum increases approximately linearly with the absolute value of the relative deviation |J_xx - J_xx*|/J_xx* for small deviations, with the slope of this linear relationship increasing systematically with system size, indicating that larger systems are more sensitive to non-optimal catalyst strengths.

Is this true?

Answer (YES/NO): NO